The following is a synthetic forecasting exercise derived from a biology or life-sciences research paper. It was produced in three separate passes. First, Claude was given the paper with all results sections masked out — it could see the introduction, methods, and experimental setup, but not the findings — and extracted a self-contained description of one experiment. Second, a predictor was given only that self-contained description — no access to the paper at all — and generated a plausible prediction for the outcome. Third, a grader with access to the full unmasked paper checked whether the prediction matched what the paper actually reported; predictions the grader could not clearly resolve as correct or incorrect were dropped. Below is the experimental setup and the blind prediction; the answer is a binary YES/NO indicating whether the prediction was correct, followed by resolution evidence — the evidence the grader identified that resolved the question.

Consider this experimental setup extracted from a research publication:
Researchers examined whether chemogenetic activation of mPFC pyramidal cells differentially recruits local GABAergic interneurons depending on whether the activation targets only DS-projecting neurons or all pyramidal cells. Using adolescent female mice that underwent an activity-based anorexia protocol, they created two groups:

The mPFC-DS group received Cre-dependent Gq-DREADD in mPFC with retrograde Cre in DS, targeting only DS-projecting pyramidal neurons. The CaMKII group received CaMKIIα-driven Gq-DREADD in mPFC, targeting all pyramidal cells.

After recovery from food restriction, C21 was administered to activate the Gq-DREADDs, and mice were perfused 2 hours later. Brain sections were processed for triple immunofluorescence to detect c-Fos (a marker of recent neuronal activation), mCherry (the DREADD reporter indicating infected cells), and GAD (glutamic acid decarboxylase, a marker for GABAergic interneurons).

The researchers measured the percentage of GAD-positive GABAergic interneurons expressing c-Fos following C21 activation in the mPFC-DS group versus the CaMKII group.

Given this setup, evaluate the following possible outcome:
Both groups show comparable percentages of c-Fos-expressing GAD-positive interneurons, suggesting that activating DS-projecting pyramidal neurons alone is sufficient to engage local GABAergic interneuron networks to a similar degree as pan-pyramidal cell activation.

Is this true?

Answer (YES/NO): NO